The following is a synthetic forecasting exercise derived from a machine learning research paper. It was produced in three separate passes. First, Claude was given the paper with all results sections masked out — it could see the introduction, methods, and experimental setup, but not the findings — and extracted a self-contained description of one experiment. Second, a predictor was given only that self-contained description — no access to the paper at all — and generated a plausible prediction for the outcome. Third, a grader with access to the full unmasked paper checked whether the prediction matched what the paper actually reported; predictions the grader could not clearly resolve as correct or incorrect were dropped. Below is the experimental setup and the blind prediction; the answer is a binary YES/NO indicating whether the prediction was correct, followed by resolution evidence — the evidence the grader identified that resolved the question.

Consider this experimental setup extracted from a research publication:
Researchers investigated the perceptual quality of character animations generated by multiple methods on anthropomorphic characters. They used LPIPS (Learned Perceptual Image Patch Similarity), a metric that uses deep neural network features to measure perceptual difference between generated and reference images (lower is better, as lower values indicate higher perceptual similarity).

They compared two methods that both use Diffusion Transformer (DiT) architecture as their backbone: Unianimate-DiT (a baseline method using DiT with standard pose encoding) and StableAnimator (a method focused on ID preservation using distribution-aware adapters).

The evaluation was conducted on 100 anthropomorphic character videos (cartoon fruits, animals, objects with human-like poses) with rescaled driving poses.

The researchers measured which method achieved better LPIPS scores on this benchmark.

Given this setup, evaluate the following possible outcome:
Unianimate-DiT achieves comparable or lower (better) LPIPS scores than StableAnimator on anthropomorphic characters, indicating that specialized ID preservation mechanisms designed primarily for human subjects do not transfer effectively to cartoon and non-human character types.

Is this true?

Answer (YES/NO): YES